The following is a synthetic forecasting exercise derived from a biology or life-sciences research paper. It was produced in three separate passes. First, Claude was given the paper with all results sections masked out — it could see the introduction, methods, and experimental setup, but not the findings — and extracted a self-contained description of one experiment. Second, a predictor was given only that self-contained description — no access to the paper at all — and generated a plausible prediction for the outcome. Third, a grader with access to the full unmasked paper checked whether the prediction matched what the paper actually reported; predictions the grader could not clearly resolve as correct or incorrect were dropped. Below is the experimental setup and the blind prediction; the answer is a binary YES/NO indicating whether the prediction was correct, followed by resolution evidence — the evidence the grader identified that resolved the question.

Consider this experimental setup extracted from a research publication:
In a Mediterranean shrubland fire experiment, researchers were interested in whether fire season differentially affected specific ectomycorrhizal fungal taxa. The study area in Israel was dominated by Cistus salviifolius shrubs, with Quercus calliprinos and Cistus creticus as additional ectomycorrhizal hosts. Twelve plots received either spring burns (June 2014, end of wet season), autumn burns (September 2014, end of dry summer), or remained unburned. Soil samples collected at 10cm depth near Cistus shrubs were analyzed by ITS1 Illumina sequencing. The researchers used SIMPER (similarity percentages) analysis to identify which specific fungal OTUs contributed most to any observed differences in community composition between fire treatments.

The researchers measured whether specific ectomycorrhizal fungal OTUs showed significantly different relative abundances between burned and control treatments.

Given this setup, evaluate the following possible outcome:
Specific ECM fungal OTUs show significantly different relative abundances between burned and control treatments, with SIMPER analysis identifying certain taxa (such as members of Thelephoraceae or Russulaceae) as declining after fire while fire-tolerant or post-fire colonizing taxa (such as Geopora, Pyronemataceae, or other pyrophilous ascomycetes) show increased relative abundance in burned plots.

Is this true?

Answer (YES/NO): NO